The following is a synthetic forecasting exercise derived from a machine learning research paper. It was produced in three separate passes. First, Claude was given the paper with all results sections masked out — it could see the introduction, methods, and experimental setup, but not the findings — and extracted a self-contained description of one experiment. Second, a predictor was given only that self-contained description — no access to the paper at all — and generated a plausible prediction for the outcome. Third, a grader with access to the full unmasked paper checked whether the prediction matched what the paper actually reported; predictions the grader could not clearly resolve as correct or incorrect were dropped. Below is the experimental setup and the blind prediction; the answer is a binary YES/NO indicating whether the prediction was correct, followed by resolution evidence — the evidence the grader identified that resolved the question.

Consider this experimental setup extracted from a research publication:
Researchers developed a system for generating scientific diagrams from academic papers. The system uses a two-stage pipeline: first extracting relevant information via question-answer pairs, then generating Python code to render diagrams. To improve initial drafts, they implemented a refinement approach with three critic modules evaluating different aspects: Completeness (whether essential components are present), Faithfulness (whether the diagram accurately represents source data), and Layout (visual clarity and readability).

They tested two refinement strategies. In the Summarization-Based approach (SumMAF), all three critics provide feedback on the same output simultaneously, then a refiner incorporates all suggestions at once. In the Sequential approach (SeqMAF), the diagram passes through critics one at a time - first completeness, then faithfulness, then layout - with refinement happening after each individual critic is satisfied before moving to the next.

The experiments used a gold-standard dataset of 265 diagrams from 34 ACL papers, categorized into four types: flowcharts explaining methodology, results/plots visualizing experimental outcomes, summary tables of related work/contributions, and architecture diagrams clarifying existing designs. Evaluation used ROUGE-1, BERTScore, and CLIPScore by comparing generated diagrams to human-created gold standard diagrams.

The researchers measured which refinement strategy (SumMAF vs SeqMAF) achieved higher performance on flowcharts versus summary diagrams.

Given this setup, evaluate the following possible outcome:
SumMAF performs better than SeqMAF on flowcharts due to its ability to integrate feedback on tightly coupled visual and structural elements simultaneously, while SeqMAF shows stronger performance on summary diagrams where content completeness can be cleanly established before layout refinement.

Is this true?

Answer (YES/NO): NO